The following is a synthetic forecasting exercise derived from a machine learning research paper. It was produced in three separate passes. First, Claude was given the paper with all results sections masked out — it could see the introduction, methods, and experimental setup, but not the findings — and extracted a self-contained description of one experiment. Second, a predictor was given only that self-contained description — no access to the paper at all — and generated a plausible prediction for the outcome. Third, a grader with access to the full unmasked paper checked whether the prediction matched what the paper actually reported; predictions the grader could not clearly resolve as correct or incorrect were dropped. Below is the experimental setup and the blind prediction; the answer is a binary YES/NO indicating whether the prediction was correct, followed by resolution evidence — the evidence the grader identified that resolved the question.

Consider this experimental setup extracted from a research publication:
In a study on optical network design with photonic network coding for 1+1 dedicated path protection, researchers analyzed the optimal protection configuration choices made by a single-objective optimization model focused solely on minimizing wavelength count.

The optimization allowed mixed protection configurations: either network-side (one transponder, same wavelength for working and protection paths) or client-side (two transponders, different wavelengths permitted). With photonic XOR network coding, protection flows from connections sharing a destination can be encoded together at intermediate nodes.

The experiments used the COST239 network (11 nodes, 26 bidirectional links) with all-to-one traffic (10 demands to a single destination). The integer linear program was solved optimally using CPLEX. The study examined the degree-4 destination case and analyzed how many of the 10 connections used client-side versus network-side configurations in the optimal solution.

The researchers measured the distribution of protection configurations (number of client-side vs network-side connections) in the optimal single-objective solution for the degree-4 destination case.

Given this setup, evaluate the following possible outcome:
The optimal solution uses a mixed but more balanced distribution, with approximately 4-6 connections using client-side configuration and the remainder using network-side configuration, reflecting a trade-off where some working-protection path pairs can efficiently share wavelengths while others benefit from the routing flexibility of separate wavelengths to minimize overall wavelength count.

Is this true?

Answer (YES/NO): YES